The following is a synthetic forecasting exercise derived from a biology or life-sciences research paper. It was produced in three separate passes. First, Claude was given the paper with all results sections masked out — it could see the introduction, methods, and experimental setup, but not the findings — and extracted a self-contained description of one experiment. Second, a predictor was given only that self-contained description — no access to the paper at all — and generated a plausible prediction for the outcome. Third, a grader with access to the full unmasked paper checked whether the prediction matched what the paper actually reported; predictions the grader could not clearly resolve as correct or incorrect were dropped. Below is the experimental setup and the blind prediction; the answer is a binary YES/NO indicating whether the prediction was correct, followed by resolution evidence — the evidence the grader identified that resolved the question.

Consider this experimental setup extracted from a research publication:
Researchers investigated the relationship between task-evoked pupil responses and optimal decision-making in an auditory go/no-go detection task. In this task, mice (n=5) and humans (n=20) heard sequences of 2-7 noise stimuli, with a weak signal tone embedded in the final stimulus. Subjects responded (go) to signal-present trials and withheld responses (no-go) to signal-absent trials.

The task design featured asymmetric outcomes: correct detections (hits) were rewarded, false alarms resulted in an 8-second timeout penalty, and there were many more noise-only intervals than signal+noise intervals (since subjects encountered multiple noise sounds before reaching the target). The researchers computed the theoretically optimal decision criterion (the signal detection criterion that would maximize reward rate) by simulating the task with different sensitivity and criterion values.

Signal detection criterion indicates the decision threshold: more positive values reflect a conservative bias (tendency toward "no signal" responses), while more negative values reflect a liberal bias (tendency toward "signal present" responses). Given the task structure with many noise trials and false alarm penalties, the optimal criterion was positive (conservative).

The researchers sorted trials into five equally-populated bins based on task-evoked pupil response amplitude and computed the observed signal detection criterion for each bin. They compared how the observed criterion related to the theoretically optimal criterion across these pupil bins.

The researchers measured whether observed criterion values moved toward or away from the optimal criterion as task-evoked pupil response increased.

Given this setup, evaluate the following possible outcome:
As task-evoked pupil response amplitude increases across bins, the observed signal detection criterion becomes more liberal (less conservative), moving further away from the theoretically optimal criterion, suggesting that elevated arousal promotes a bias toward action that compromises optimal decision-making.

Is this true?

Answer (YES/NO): NO